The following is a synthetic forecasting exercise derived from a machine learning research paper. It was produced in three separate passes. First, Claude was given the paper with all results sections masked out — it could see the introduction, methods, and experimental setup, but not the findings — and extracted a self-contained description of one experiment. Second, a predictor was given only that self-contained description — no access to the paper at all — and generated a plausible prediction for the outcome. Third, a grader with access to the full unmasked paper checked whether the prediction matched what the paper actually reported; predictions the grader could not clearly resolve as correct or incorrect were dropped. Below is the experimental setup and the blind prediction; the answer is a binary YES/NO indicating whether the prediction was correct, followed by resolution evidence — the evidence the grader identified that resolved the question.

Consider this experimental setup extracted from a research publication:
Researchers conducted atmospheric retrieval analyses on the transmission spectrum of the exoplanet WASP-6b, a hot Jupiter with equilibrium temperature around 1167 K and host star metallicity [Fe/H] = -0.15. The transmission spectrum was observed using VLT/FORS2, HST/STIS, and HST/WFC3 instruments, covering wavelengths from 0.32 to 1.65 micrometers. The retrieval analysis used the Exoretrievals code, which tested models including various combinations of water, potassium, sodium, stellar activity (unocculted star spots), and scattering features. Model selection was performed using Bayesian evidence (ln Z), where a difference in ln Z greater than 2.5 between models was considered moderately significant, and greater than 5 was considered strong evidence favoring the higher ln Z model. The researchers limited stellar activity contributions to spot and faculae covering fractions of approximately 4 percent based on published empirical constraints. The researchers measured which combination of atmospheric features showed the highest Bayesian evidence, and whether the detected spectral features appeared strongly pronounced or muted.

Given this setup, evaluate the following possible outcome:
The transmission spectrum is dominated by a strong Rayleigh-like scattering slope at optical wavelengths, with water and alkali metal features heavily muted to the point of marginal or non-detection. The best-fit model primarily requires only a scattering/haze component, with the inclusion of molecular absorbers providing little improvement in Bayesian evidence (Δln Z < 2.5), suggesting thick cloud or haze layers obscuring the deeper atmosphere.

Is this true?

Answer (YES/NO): NO